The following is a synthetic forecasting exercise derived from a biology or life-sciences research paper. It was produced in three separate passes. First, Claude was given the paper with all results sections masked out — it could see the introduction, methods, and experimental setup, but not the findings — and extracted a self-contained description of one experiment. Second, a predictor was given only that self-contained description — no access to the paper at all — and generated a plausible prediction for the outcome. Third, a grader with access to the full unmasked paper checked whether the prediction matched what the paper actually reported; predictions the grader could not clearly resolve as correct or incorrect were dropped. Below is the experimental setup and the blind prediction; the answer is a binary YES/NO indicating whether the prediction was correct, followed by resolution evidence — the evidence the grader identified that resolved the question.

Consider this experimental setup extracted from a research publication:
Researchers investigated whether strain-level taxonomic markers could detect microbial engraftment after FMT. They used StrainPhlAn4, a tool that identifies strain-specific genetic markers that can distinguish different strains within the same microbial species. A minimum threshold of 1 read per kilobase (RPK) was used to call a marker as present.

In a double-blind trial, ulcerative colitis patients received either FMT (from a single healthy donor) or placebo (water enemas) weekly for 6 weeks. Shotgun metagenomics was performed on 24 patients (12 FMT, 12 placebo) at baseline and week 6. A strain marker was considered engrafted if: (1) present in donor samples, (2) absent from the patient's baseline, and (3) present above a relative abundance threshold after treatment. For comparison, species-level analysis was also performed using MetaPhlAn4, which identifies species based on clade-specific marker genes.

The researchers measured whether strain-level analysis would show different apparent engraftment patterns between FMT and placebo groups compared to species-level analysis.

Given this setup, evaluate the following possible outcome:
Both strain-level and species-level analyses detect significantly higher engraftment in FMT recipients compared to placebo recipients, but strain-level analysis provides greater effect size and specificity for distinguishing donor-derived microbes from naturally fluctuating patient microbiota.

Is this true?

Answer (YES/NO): NO